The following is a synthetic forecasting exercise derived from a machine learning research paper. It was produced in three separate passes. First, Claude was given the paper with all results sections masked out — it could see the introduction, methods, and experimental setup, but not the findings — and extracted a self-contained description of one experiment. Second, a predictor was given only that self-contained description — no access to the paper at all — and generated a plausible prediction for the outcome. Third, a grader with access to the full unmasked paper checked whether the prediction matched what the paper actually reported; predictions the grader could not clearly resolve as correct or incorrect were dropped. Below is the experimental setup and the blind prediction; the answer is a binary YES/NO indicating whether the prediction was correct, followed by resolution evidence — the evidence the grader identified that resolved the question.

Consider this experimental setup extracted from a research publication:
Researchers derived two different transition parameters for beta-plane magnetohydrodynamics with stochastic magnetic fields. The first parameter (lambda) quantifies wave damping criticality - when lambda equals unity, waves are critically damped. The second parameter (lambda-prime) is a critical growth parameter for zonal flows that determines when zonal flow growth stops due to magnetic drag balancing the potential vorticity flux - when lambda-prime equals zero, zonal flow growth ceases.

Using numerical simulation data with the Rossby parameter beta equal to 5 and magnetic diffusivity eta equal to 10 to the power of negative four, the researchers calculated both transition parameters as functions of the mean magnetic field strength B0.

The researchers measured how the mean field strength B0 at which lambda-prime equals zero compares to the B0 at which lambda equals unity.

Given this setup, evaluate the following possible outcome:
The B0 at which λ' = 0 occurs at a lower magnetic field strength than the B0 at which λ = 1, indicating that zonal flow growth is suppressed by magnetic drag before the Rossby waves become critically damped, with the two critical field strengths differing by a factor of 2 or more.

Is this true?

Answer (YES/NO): YES